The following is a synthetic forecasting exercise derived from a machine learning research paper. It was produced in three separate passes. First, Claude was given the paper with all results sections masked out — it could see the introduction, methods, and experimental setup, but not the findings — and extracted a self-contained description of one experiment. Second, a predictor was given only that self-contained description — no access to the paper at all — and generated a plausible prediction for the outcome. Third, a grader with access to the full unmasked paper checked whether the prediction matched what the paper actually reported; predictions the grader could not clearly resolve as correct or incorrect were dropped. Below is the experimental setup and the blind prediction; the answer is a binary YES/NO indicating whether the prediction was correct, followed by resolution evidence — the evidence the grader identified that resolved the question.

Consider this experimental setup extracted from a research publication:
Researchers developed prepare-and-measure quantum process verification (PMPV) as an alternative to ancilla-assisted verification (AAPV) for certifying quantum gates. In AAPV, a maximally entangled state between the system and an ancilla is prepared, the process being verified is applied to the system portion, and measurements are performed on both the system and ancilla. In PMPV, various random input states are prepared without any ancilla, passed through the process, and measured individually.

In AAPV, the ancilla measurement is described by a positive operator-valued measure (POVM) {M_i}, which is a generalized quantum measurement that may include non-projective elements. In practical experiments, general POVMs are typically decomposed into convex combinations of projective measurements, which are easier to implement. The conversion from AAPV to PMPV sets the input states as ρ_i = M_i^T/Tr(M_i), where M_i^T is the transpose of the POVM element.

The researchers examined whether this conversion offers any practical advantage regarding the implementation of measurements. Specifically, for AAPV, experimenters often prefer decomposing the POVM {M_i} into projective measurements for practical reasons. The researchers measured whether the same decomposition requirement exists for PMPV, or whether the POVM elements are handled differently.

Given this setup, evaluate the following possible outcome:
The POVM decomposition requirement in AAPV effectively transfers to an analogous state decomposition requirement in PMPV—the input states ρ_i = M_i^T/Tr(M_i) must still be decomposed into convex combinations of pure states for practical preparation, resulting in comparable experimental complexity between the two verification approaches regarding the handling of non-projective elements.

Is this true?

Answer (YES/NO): NO